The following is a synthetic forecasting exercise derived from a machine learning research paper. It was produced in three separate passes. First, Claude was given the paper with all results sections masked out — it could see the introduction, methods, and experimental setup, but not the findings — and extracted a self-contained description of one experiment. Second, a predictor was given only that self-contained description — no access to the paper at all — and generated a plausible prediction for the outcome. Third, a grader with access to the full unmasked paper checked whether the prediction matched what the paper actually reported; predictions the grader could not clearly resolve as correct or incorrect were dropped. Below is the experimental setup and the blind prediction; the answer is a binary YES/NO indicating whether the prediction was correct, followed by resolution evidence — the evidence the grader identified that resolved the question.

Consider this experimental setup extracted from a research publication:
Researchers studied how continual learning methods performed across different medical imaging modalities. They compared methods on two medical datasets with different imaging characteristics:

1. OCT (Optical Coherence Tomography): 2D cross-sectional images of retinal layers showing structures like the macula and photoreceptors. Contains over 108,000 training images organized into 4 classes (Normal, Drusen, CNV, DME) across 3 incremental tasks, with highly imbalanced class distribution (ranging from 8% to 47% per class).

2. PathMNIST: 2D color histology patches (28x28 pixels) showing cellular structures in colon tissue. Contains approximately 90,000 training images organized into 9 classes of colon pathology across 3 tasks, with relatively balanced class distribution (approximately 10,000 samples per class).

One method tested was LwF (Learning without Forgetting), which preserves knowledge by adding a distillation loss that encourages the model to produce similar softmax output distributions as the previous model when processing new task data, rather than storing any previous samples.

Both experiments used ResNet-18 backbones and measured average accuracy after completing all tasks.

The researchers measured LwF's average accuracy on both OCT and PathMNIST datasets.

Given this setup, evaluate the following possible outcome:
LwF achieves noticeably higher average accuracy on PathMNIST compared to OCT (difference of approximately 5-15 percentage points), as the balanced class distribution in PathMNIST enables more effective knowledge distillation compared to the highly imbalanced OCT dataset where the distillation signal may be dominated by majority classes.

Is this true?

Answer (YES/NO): NO